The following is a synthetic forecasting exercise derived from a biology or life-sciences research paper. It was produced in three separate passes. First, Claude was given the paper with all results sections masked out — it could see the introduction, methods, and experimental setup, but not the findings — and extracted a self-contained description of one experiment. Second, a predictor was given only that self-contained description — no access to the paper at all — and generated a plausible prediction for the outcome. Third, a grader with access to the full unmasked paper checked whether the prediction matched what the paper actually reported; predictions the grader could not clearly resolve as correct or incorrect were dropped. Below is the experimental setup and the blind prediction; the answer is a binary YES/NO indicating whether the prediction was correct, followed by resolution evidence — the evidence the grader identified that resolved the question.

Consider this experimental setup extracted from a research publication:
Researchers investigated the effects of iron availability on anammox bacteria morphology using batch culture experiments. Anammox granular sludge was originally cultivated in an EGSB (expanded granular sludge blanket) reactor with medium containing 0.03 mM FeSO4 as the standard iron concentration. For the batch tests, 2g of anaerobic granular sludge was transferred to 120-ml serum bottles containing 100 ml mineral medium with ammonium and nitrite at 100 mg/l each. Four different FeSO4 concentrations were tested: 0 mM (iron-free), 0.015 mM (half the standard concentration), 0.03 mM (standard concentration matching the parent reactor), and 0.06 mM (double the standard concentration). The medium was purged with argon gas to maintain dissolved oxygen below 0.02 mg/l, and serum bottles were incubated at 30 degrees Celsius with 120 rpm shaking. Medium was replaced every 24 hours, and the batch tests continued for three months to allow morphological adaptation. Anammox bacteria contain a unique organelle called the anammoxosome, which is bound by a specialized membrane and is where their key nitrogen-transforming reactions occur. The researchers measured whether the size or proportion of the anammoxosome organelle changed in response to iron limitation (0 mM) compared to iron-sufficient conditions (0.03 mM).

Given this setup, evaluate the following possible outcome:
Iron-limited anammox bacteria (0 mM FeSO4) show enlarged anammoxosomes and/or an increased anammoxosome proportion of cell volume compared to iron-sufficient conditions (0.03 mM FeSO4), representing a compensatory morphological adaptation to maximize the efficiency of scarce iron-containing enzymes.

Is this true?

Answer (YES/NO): YES